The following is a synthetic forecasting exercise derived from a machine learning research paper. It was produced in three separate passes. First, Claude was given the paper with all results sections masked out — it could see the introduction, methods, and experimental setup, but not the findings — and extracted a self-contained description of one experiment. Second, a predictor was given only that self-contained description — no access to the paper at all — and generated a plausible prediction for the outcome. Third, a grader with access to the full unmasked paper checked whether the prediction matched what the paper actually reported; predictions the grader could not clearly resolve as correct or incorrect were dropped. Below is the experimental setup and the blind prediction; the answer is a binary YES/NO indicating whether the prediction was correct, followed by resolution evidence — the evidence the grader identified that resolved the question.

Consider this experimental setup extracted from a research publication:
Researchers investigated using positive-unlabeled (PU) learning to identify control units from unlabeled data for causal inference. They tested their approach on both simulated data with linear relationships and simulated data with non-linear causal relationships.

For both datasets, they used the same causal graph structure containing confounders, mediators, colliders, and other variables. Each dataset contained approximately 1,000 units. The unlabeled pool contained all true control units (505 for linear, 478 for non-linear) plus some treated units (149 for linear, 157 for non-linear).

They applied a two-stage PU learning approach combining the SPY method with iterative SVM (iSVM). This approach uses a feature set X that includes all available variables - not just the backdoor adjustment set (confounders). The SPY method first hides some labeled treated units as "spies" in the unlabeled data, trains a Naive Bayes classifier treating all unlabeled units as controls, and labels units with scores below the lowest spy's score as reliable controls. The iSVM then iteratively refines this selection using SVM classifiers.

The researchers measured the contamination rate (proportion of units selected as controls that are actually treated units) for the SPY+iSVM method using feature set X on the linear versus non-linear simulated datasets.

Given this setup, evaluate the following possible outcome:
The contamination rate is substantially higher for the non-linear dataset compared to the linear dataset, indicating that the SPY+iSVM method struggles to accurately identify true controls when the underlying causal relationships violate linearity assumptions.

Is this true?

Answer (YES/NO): NO